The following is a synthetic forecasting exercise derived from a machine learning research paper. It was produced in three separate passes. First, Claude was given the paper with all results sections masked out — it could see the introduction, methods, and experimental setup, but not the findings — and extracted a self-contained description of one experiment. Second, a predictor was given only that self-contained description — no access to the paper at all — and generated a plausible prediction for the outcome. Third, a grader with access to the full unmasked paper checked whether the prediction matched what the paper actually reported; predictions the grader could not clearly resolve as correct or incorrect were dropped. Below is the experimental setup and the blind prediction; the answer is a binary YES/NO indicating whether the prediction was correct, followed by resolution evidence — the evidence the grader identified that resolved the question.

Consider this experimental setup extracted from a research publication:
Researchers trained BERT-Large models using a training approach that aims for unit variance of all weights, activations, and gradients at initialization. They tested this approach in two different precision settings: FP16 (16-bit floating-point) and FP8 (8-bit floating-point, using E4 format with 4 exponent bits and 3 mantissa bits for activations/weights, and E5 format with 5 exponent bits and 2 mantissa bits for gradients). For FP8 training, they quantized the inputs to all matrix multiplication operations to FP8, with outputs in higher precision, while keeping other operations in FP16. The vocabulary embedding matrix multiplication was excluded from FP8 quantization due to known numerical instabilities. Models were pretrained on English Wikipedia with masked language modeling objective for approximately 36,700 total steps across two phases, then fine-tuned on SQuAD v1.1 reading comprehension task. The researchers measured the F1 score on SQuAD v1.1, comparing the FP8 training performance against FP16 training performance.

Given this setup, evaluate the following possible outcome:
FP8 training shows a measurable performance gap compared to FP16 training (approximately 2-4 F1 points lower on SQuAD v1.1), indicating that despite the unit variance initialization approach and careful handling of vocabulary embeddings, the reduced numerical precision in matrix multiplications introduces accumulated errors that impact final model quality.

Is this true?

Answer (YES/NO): NO